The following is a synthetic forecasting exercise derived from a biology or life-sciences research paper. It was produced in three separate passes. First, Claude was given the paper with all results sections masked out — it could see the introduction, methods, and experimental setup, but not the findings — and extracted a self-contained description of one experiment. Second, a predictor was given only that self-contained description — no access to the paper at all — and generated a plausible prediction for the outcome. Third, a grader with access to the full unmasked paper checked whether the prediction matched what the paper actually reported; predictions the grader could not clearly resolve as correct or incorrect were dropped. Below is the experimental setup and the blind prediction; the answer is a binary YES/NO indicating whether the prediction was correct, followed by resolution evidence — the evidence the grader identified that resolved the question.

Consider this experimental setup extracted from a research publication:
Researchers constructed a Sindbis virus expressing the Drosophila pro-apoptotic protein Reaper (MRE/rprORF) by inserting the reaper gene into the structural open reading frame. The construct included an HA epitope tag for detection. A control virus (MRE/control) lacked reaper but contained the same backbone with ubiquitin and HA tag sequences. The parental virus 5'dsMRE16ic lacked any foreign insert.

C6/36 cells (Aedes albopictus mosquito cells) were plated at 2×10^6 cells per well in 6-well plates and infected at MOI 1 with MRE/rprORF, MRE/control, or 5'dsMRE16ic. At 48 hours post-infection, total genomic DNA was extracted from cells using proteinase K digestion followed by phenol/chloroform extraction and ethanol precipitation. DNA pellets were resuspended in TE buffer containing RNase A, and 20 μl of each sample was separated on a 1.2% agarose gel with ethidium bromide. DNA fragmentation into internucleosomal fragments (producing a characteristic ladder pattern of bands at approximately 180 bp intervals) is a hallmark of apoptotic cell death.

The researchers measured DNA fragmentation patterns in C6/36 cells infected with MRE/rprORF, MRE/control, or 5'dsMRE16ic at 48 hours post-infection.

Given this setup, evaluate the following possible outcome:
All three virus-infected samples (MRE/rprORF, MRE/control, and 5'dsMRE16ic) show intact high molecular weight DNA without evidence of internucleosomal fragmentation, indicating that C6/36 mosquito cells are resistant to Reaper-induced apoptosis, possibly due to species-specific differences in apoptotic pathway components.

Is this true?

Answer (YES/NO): NO